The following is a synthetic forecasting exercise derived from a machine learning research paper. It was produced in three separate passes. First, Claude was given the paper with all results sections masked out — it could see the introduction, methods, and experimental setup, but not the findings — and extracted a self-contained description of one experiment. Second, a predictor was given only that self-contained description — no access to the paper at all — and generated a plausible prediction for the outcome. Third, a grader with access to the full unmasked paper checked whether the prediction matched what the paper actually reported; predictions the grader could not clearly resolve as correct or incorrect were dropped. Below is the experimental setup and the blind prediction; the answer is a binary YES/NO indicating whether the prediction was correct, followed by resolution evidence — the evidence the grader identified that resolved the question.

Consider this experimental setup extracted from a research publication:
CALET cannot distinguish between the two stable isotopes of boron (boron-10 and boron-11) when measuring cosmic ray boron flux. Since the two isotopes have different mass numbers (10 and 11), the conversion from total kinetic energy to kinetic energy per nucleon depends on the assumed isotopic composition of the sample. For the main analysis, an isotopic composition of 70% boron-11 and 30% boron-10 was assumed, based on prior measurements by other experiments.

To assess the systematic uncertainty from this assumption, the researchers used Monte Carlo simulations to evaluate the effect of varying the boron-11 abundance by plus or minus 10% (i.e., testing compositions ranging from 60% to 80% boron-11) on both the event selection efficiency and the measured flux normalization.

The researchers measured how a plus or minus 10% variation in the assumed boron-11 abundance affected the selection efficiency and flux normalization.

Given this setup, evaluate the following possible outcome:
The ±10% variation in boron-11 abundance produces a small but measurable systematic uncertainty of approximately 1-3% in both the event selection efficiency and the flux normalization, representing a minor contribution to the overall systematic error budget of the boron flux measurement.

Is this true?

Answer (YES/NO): YES